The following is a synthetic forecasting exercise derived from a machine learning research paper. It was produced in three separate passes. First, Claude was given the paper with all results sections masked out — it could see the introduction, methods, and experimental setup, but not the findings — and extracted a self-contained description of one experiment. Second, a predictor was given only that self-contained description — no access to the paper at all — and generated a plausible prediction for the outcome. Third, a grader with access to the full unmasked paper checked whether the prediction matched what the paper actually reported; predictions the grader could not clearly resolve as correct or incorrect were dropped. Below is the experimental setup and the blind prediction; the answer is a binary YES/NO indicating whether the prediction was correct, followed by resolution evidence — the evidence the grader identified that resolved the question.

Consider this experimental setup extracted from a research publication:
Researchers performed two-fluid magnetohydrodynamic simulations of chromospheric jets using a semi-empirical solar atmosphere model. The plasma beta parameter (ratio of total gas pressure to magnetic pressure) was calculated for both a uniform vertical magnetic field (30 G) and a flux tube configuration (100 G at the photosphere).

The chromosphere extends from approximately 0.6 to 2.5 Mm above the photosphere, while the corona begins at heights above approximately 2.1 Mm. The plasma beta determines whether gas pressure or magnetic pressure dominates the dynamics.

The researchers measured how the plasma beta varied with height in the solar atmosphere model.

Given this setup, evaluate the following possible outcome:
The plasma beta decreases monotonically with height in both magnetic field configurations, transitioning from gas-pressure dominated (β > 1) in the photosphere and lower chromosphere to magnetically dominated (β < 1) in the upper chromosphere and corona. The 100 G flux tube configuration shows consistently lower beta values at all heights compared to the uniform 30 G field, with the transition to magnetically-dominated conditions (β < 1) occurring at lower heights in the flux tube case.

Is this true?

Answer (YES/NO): NO